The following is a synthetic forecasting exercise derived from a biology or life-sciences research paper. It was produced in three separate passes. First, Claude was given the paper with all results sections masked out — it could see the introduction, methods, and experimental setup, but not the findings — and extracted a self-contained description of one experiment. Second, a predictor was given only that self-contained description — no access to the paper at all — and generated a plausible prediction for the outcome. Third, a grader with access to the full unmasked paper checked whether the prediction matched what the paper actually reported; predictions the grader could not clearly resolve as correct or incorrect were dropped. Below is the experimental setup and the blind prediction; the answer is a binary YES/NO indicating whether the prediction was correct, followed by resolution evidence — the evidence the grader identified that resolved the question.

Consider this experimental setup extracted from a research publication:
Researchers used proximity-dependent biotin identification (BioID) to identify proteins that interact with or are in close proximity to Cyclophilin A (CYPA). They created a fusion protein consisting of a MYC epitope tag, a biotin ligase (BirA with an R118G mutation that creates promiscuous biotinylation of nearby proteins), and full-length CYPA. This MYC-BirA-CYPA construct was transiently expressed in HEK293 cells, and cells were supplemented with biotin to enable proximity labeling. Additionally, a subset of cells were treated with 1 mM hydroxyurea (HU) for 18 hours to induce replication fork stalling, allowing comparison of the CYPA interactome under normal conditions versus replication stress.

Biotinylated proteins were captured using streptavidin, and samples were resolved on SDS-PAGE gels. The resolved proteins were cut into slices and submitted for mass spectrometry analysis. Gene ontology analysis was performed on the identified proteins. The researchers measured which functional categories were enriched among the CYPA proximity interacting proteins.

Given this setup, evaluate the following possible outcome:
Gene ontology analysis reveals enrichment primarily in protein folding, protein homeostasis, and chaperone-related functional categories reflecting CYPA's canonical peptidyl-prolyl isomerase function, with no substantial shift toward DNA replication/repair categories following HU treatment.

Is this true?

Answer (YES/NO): NO